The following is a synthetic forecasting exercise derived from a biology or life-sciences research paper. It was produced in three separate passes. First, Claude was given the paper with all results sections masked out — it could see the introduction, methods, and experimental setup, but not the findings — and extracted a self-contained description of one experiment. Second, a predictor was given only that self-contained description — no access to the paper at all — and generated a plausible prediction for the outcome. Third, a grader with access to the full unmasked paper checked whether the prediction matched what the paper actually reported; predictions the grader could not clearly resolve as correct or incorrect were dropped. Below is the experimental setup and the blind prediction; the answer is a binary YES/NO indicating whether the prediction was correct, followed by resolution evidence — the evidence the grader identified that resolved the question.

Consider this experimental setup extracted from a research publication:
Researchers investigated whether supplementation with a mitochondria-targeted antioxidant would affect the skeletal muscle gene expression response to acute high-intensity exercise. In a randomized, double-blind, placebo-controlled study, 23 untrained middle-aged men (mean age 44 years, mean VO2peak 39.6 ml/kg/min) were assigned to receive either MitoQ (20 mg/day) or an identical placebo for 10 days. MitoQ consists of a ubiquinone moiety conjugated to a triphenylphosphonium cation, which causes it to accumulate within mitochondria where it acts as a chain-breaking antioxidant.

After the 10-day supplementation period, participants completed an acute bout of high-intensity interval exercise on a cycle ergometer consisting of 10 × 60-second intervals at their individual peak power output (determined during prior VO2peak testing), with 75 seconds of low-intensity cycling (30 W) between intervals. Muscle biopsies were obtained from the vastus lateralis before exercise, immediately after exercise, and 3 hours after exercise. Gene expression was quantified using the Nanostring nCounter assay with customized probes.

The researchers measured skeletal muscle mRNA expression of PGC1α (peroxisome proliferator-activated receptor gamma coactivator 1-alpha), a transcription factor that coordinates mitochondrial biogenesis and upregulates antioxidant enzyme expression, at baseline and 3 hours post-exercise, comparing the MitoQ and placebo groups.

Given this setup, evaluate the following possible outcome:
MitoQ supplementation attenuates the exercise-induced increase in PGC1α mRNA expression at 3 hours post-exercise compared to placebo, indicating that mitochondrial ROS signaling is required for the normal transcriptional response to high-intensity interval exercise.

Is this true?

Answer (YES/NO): NO